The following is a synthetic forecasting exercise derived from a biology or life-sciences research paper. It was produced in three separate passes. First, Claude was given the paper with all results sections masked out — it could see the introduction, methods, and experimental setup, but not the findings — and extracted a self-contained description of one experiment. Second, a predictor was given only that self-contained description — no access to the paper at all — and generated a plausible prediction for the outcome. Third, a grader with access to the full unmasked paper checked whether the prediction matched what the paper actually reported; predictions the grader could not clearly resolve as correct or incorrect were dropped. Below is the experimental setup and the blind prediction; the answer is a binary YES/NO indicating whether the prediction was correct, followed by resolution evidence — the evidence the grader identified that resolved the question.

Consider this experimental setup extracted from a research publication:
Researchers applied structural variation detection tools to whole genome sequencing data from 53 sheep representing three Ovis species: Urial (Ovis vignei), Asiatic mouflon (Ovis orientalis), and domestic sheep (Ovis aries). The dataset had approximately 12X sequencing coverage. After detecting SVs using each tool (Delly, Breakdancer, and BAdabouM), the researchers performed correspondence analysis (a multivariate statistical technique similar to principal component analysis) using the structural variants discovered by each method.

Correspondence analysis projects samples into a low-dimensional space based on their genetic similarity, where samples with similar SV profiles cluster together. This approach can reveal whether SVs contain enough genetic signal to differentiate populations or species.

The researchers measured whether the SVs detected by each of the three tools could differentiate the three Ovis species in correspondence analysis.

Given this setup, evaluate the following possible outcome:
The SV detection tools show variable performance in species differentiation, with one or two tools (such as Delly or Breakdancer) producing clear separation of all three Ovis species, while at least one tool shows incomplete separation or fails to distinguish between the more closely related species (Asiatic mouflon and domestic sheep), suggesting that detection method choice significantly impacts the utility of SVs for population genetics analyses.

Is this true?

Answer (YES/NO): NO